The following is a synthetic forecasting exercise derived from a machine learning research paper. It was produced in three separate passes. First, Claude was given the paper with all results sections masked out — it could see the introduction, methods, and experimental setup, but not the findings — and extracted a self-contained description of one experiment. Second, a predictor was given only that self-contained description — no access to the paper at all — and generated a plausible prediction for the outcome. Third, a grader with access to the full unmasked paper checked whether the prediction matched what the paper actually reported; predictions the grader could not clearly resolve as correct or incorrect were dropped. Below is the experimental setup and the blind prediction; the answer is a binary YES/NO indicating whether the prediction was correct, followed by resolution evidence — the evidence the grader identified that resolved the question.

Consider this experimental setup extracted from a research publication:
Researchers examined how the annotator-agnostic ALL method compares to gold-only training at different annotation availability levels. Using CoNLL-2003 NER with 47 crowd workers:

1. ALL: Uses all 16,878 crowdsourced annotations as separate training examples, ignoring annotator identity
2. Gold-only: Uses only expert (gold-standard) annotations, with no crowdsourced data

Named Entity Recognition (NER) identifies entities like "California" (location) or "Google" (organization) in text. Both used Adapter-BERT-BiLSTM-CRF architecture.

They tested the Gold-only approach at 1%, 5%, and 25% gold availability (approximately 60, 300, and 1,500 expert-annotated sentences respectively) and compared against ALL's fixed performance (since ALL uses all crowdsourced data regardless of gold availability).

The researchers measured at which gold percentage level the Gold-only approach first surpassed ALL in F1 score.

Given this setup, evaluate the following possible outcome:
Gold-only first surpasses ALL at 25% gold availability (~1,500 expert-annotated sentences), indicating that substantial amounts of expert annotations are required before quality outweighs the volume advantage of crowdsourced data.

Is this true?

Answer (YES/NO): NO